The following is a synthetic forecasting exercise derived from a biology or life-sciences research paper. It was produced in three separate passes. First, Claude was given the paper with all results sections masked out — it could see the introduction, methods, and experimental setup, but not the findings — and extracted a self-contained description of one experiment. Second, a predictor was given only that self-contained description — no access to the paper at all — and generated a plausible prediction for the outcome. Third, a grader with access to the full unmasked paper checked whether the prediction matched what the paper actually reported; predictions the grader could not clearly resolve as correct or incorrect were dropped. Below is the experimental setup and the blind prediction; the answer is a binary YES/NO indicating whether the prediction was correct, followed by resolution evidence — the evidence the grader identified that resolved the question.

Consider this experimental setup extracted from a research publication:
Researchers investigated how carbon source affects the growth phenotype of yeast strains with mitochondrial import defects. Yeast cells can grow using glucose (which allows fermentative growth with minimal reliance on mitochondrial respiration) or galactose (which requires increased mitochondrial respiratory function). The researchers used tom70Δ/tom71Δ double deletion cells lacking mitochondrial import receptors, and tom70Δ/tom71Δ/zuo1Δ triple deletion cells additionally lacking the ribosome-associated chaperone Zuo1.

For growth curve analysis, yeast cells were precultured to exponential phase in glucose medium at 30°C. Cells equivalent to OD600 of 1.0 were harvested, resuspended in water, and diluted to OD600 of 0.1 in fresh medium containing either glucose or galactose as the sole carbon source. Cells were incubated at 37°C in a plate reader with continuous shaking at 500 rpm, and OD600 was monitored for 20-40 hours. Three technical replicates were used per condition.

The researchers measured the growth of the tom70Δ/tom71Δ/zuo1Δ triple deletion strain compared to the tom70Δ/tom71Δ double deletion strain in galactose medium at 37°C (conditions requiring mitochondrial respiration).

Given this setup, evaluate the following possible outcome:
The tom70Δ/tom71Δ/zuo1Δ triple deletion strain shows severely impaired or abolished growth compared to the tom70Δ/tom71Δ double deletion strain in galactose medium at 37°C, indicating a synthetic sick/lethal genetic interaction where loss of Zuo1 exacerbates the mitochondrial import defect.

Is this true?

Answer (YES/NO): NO